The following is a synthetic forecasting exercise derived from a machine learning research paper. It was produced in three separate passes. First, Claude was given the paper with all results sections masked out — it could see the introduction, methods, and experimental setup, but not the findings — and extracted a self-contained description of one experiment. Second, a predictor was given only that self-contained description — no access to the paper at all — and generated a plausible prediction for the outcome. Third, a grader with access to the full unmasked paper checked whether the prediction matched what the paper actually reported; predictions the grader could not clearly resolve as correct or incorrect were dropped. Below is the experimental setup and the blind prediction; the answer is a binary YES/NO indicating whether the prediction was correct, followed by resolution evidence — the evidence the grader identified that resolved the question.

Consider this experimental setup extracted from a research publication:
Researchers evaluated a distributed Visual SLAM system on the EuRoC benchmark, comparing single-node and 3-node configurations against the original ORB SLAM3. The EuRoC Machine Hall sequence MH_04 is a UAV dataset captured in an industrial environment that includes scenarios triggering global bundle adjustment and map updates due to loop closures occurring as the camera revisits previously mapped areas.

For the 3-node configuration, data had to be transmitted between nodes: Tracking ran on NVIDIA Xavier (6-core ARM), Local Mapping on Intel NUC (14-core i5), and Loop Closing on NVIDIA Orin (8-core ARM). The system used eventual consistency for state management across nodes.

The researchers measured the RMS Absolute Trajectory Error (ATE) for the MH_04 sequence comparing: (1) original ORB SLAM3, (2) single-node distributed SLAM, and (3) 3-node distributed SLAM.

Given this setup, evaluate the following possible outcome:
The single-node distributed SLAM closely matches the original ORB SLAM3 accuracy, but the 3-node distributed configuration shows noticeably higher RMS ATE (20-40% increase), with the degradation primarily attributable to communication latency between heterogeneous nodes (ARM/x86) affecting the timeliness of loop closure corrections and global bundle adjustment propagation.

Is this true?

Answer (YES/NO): NO